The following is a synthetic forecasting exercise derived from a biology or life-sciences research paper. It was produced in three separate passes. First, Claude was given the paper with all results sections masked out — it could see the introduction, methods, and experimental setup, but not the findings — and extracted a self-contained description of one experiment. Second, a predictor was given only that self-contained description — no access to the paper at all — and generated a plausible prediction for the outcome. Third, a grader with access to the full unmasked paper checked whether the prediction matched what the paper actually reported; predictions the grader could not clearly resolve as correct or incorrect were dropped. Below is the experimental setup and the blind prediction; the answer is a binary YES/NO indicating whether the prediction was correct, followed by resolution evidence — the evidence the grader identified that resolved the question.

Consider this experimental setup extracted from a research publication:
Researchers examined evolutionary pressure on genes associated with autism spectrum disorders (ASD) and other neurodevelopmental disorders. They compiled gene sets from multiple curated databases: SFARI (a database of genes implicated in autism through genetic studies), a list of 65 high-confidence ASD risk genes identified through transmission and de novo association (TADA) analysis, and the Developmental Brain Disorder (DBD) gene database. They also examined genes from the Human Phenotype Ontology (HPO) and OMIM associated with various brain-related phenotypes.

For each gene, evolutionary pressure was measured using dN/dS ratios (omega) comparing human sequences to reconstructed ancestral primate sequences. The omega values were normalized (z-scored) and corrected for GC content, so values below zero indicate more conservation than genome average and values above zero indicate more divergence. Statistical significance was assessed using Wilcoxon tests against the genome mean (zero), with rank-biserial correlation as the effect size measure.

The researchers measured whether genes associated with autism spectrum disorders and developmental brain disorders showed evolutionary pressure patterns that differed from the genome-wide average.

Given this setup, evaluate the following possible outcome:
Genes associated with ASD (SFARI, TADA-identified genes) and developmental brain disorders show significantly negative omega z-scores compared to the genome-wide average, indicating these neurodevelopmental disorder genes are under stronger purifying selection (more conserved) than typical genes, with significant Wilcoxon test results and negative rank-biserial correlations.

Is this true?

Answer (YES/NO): YES